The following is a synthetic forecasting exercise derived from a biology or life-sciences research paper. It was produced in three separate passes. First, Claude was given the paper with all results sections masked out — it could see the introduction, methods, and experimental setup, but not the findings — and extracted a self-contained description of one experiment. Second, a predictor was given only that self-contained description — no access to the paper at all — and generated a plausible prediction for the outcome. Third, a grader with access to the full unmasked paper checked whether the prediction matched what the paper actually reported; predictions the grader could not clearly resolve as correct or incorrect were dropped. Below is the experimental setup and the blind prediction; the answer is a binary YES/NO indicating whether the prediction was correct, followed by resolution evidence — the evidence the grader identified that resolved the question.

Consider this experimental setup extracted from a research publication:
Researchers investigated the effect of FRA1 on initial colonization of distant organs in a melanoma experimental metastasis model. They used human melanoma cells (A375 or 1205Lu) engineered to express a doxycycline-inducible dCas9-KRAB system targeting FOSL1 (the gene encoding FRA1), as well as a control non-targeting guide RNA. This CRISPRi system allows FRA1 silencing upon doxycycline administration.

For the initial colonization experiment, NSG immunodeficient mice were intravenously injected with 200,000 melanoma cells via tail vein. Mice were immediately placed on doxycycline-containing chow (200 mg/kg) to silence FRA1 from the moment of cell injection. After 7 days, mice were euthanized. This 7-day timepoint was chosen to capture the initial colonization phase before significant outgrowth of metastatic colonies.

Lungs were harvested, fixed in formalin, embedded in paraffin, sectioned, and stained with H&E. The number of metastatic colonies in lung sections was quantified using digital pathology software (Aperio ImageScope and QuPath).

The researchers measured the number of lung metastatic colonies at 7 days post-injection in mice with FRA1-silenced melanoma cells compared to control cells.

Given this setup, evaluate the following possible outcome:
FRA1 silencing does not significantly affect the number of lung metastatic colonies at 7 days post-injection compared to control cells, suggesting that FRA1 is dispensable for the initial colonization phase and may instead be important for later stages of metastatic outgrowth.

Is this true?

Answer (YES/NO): NO